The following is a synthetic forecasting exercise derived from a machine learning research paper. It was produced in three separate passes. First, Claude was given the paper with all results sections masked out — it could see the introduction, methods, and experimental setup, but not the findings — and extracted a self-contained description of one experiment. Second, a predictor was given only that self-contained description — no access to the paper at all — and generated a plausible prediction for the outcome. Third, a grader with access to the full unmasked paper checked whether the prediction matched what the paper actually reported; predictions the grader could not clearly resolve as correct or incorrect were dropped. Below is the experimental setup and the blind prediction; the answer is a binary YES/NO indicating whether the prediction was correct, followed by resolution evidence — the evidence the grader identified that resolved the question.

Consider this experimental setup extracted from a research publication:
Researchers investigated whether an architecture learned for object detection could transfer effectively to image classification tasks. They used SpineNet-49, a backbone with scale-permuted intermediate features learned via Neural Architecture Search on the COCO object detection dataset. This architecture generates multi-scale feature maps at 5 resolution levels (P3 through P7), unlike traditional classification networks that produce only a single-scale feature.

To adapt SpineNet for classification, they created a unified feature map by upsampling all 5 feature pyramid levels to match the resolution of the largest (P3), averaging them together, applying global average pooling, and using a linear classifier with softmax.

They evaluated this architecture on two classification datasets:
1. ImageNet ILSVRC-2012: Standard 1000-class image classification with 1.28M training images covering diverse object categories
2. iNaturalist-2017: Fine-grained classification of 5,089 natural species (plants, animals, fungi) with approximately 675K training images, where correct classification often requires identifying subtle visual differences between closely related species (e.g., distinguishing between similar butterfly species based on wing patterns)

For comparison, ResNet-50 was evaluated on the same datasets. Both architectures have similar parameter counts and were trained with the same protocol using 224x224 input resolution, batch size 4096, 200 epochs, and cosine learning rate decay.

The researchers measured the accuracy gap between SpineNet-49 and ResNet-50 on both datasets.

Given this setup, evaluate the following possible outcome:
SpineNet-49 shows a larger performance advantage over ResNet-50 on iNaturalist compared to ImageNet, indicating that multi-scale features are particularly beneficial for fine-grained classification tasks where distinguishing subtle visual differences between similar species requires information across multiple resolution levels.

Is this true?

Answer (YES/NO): YES